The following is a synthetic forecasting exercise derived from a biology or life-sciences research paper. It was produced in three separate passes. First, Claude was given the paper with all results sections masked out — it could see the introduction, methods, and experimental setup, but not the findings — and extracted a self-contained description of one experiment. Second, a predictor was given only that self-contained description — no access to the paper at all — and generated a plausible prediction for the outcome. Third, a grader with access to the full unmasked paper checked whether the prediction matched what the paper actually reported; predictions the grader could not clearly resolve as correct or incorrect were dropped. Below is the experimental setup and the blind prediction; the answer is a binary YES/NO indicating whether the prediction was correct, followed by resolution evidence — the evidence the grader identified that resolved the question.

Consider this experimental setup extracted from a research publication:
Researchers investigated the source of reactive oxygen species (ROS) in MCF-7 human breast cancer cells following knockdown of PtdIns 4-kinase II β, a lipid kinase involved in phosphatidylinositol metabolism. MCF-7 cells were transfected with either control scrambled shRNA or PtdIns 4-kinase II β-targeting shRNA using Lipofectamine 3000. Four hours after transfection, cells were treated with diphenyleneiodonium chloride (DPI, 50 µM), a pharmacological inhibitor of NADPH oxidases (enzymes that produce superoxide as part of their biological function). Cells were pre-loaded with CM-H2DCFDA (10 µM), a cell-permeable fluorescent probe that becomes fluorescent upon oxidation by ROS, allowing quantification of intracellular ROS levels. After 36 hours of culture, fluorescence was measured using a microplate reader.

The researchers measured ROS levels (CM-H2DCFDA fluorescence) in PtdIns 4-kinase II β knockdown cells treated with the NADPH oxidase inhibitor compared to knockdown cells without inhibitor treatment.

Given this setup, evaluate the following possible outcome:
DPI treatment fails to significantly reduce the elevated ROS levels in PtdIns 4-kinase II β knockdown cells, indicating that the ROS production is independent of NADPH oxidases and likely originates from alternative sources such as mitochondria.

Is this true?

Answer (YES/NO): NO